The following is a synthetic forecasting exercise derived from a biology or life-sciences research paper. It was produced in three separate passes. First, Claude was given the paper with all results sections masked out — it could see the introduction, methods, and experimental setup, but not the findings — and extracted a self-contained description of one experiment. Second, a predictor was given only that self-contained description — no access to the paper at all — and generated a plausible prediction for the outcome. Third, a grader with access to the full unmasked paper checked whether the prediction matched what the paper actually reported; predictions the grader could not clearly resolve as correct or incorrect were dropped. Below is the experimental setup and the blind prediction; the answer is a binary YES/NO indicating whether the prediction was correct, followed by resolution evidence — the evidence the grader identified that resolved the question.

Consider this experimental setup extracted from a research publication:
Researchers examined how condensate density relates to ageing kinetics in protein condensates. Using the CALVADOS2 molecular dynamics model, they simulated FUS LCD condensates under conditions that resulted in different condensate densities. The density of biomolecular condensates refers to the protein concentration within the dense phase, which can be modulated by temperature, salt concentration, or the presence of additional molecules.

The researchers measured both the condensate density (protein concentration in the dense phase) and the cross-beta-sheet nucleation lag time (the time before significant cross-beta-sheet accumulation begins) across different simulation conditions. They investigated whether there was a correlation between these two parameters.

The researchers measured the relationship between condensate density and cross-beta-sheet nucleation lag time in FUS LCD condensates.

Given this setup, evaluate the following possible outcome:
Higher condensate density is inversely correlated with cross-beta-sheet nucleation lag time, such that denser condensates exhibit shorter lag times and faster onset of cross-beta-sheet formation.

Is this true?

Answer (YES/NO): YES